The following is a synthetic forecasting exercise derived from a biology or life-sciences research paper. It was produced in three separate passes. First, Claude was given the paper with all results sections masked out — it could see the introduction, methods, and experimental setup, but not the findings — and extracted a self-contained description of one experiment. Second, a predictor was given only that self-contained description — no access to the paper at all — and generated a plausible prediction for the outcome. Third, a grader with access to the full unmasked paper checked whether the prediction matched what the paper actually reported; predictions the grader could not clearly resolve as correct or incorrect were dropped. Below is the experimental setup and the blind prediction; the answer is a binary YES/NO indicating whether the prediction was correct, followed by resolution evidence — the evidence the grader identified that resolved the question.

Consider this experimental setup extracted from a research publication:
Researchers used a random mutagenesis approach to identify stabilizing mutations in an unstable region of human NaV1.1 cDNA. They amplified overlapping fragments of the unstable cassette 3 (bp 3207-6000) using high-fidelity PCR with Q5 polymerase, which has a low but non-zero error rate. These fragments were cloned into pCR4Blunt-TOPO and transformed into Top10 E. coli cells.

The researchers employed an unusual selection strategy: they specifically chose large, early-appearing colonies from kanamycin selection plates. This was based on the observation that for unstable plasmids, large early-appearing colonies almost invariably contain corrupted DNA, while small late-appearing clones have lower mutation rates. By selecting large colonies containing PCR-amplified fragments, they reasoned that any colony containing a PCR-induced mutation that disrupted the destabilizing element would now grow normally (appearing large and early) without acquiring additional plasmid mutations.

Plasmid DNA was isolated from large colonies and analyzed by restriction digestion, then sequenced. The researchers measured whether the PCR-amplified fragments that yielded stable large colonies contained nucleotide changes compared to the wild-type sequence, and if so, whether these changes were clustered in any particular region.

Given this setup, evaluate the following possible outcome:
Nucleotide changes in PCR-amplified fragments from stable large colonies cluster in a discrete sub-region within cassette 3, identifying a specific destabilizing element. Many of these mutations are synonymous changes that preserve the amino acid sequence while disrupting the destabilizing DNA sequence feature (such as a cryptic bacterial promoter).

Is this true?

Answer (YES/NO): NO